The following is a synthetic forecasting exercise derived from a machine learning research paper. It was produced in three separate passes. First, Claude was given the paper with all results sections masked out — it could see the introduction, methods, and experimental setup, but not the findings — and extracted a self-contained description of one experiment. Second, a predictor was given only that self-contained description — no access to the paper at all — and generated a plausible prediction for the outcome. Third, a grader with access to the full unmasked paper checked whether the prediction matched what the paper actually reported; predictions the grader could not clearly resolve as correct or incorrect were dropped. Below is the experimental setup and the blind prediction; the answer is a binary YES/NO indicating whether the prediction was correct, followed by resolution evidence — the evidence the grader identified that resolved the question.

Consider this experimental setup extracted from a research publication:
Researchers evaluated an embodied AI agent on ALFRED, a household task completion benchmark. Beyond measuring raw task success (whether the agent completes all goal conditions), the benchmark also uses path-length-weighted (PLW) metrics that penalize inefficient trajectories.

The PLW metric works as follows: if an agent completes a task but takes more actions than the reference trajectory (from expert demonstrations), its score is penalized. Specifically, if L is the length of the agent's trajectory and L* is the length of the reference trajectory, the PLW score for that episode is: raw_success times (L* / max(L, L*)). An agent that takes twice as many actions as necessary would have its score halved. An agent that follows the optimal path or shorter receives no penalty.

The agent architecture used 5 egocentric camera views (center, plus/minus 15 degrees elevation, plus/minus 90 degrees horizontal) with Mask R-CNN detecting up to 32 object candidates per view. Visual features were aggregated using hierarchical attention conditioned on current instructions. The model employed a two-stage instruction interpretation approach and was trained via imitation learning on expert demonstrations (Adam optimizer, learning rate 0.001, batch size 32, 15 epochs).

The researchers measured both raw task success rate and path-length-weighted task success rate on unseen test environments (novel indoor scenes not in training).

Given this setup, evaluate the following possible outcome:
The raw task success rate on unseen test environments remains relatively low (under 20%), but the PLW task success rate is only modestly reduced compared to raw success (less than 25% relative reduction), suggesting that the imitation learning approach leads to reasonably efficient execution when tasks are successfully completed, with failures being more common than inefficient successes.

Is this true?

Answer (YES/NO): NO